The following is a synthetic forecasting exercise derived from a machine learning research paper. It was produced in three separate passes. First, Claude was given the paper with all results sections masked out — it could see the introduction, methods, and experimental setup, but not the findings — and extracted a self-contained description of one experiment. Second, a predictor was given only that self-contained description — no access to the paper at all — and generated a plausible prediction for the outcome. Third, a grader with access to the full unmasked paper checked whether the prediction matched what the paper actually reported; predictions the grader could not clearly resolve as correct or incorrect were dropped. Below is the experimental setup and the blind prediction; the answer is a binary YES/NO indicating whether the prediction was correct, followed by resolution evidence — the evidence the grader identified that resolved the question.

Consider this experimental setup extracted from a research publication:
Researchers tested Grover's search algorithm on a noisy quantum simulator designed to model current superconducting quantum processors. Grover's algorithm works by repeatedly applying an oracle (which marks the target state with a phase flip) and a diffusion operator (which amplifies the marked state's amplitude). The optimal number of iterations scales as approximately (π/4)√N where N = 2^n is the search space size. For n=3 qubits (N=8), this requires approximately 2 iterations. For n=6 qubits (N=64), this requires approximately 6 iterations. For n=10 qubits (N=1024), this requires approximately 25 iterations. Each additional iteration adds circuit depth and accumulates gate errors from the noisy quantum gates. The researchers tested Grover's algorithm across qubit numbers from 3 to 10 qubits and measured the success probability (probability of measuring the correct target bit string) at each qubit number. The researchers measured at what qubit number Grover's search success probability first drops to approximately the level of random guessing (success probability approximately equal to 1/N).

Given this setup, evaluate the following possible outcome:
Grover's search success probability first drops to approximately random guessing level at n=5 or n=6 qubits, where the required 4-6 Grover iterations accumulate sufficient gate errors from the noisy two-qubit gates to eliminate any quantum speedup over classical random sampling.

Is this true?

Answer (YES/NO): NO